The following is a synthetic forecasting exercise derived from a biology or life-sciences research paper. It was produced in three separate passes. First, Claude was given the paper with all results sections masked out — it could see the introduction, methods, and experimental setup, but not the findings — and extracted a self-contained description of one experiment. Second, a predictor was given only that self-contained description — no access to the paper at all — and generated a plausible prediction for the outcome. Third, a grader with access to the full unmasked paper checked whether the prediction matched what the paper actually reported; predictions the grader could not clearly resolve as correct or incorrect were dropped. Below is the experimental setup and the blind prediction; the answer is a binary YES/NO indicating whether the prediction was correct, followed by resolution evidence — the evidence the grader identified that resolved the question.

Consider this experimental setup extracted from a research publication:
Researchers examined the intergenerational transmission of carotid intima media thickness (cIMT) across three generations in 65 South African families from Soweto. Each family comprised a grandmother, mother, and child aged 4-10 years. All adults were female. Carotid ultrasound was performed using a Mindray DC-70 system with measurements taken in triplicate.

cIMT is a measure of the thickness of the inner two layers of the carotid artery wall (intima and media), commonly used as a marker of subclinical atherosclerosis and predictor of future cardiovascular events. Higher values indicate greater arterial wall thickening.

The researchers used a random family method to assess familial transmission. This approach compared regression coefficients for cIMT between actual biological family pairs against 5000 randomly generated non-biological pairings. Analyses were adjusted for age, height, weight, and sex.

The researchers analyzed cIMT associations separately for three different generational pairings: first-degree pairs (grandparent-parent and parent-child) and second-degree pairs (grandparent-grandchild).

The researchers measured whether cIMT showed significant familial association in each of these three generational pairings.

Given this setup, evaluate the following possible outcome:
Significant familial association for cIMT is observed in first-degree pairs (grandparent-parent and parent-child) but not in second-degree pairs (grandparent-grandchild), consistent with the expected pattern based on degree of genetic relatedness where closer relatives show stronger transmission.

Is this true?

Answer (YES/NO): NO